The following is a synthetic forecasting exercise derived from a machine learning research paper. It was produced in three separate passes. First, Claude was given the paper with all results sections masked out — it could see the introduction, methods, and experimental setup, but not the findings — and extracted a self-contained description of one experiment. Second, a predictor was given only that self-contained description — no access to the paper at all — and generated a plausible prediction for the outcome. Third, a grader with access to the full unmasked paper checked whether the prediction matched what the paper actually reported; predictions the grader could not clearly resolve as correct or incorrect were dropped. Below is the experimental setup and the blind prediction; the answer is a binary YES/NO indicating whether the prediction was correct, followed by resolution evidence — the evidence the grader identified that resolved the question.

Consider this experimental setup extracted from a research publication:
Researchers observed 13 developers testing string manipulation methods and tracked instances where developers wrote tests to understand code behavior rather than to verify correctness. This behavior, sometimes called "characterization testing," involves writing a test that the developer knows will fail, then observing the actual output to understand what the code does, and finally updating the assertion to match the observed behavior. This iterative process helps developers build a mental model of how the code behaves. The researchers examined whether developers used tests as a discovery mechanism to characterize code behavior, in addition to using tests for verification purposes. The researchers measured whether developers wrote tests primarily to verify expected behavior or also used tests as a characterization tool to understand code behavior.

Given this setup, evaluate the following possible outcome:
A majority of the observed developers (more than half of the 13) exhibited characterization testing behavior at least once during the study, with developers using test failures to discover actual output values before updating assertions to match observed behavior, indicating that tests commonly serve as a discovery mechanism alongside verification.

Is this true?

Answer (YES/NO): YES